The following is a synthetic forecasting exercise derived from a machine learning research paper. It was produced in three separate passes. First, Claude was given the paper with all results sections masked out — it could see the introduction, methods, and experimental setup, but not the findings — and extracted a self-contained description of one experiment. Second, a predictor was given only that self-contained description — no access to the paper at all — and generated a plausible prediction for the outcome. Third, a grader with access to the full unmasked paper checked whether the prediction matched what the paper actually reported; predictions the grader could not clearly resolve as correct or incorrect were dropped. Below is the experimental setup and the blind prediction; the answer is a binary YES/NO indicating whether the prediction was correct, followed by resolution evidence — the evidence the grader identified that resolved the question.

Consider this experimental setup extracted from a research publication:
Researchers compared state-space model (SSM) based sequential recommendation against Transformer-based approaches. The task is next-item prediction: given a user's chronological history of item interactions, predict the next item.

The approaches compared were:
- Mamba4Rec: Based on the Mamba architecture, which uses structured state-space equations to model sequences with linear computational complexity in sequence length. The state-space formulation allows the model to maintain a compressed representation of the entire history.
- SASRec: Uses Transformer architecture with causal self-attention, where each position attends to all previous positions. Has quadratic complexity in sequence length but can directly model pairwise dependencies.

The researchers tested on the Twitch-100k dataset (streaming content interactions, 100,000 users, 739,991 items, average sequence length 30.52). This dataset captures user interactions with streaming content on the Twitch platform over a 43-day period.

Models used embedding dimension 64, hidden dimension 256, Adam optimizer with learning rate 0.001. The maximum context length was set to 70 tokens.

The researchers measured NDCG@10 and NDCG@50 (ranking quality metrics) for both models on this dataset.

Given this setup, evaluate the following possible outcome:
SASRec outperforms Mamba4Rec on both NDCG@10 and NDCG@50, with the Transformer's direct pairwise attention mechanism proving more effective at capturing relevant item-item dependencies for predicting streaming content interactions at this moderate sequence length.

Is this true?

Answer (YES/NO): NO